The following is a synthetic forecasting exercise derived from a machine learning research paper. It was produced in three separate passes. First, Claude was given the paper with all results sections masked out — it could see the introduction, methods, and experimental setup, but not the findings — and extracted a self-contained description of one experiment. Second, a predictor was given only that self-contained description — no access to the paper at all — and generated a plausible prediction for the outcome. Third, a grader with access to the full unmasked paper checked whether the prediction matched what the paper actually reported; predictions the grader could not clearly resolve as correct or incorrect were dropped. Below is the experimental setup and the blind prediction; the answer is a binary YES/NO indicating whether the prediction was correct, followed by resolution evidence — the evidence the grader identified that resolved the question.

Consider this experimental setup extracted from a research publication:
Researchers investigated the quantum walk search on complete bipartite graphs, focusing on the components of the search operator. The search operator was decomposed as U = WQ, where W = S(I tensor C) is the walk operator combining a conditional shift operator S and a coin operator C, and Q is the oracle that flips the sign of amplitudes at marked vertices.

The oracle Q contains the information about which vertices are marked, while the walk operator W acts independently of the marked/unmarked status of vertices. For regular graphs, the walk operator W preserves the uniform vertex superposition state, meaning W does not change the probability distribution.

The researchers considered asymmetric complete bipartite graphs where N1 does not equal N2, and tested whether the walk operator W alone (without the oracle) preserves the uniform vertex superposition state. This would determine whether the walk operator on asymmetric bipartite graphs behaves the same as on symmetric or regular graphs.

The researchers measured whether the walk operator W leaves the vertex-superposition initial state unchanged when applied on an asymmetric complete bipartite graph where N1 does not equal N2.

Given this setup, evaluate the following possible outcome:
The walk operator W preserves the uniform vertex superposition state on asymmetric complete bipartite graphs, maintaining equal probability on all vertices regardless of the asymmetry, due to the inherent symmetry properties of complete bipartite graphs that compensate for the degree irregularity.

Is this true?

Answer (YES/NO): NO